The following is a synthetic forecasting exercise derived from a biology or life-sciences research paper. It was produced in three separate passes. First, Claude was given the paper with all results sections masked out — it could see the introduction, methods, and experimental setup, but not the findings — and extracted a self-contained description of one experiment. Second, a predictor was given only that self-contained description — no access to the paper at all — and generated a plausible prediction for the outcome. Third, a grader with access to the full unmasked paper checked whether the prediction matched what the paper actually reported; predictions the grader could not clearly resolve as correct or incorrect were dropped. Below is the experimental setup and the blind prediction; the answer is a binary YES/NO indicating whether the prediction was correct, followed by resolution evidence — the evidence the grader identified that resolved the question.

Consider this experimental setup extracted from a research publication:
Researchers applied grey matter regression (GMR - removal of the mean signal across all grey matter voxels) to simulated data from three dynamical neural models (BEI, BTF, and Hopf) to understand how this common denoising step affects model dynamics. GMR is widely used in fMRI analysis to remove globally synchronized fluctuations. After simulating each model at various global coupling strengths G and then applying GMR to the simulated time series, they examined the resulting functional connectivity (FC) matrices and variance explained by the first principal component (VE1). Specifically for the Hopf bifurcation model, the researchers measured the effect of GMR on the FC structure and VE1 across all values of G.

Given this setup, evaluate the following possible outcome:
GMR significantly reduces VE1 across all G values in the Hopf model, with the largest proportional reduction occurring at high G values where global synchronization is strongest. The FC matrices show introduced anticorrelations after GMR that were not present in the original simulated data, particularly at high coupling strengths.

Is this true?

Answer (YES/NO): NO